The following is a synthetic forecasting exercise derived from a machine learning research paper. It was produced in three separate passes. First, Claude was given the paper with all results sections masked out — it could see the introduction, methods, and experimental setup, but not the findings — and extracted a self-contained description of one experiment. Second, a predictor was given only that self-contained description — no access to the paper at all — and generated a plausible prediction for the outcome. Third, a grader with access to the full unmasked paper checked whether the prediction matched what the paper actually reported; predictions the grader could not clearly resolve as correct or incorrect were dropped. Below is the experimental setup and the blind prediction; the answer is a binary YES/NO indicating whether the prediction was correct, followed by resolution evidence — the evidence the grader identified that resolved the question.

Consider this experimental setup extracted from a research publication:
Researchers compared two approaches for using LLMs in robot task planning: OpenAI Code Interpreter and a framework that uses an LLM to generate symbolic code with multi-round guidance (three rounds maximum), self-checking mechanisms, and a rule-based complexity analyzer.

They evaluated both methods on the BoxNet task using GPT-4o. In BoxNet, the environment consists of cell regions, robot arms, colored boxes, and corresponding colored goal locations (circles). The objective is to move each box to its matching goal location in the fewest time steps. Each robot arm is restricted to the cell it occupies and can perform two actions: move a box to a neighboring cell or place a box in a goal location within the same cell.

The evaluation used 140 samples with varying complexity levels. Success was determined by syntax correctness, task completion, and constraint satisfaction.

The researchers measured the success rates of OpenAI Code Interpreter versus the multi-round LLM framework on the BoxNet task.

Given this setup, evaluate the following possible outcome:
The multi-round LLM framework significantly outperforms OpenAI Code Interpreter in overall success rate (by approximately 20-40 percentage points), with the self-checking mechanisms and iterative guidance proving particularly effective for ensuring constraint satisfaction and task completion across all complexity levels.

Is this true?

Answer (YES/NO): NO